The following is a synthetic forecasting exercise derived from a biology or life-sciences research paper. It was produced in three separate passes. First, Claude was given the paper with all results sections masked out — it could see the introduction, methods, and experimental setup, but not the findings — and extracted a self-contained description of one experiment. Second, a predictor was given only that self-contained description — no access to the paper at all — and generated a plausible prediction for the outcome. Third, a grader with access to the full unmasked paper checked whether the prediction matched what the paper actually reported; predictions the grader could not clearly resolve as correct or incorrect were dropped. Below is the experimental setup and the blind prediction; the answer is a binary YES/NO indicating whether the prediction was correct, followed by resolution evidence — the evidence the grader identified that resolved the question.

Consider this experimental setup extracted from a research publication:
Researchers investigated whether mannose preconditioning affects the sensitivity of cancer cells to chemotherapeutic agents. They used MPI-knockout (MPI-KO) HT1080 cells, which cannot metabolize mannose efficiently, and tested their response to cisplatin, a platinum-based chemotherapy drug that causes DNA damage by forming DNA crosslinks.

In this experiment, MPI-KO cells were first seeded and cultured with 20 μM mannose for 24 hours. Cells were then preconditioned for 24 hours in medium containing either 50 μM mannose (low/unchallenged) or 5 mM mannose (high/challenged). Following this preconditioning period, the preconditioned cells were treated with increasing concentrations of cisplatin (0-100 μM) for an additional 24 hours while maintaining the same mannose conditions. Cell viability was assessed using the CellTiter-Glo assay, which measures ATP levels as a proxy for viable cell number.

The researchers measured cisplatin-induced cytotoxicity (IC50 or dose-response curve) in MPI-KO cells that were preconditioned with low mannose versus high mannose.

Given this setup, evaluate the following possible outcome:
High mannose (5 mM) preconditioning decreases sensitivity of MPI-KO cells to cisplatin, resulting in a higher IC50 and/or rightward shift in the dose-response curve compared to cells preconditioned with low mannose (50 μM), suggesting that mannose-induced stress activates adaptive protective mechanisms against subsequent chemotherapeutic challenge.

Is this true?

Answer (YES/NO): NO